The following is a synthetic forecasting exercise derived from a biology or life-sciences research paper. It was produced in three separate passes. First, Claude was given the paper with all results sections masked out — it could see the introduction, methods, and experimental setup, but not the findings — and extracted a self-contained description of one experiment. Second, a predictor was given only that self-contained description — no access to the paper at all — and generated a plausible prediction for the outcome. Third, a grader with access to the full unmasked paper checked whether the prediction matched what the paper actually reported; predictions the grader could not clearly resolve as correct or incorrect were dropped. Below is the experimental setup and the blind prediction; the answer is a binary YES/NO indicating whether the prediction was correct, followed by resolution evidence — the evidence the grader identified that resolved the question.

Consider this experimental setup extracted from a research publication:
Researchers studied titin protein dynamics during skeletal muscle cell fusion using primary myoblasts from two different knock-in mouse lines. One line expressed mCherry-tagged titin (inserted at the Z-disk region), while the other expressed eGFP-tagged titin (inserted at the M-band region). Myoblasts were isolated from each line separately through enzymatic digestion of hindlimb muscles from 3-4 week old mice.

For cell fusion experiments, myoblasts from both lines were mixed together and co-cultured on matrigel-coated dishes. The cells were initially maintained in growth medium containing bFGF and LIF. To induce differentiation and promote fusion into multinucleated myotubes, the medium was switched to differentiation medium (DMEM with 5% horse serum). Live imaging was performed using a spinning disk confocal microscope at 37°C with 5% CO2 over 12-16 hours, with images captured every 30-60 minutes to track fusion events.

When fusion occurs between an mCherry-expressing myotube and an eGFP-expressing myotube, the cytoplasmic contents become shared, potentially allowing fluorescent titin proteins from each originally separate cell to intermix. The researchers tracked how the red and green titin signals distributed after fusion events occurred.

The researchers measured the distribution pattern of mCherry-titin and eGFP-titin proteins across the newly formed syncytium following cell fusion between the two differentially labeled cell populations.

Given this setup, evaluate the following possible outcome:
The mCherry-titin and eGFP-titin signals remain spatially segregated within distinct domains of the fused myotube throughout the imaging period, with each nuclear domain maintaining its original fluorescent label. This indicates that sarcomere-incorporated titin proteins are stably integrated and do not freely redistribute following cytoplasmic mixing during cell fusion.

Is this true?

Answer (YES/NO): NO